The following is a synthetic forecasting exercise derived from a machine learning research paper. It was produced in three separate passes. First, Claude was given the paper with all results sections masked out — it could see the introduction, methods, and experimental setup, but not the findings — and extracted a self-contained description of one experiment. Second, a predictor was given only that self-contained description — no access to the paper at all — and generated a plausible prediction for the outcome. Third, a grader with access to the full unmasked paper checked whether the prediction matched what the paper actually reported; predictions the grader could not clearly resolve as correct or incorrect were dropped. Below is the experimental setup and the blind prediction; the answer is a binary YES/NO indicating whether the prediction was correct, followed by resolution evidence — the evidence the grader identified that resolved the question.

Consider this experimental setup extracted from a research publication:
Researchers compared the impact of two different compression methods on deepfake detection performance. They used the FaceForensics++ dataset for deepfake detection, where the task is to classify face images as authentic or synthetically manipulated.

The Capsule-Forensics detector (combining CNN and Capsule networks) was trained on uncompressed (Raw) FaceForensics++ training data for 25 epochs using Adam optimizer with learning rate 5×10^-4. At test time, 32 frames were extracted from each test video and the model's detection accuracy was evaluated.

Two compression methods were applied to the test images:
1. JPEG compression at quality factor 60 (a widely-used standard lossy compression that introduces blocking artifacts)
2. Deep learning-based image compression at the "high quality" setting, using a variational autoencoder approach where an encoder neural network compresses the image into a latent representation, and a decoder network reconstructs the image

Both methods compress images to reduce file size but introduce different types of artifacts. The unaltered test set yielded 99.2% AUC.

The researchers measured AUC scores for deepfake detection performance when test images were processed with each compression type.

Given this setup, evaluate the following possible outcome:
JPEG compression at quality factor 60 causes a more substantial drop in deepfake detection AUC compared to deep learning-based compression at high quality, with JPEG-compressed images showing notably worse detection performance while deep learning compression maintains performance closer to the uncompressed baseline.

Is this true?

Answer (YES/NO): NO